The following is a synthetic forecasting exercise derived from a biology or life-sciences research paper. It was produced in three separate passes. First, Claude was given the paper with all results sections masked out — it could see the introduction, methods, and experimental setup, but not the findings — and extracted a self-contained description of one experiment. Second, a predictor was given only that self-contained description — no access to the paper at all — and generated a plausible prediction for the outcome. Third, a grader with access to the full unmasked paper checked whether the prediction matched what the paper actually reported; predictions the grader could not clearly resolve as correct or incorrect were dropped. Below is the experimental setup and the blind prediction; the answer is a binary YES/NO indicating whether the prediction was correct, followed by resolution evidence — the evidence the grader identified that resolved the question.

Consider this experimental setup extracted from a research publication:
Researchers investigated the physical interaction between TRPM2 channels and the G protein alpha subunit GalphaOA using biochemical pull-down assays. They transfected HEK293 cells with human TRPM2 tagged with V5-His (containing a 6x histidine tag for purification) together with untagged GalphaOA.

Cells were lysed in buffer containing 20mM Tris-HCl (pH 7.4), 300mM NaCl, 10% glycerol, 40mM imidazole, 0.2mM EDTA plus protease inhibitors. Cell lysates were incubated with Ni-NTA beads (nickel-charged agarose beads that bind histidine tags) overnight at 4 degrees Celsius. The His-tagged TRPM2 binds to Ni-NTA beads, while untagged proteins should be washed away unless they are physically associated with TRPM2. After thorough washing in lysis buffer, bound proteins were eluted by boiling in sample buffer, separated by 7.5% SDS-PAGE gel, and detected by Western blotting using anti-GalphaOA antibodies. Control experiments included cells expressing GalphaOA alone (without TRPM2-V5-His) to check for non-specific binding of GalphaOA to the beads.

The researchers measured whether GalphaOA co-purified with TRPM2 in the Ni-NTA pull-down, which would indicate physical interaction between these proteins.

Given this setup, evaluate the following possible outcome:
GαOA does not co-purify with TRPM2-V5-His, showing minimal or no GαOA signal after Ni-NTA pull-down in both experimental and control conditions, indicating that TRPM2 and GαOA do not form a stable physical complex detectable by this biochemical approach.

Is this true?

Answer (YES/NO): NO